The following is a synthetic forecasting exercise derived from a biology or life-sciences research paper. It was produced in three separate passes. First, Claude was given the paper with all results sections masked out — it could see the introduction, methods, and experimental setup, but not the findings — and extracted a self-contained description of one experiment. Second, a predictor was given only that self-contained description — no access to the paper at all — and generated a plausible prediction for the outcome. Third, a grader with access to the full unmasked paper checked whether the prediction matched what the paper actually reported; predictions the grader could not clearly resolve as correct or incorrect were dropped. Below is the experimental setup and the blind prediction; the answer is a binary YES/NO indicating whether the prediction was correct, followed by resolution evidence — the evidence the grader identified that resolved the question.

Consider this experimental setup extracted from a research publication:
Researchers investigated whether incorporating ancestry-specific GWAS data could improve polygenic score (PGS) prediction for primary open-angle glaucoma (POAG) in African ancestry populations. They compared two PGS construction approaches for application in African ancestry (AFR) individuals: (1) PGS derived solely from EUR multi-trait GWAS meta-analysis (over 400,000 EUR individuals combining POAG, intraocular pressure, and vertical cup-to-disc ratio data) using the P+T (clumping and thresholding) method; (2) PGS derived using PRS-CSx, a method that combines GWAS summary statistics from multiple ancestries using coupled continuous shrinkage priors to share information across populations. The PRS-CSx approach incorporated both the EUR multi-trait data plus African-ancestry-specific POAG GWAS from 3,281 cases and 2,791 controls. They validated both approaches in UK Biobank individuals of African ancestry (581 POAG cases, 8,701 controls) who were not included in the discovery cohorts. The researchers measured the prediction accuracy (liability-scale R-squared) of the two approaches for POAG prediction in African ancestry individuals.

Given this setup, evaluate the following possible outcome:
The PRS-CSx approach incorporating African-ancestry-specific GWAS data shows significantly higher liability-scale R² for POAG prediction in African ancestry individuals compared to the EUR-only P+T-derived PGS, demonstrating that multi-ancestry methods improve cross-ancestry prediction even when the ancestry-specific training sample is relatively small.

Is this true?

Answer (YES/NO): NO